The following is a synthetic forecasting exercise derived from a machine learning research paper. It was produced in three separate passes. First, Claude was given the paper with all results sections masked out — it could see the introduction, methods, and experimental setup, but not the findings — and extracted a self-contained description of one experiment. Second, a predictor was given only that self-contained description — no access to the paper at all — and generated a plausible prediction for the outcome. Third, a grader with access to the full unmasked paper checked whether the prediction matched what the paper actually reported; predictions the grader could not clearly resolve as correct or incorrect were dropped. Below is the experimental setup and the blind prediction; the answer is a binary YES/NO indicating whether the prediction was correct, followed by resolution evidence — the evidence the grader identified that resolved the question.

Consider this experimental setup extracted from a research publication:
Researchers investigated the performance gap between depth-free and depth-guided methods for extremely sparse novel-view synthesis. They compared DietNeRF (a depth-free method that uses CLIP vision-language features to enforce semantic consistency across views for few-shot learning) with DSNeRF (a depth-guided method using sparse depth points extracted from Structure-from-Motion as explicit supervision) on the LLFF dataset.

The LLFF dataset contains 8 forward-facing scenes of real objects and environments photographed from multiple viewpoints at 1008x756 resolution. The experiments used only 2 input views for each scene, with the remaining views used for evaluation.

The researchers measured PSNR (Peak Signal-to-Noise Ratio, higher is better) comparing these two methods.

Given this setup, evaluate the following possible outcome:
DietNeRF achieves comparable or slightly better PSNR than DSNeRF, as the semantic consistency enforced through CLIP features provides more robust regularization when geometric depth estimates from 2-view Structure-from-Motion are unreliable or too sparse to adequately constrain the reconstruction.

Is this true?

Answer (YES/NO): NO